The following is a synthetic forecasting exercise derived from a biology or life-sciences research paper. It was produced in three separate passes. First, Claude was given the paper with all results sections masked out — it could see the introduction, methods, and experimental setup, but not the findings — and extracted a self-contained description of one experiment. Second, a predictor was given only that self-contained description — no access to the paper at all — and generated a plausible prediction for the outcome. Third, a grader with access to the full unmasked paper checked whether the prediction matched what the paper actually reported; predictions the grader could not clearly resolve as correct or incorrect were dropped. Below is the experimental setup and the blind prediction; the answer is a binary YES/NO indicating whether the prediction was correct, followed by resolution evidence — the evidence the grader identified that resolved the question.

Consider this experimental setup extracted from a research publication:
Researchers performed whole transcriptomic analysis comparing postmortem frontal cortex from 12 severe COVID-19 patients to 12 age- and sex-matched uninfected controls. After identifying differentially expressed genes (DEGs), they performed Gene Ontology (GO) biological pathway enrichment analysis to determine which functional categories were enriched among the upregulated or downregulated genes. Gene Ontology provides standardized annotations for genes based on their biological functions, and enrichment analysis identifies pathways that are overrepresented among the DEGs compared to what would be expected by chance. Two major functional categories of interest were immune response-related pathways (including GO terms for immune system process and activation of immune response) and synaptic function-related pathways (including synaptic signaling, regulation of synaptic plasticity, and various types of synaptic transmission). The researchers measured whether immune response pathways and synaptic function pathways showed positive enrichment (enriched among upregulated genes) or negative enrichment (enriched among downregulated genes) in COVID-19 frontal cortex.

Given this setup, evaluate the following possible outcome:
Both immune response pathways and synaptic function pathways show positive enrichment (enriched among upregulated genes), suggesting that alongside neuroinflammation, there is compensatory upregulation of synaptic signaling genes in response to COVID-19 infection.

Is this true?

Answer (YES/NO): NO